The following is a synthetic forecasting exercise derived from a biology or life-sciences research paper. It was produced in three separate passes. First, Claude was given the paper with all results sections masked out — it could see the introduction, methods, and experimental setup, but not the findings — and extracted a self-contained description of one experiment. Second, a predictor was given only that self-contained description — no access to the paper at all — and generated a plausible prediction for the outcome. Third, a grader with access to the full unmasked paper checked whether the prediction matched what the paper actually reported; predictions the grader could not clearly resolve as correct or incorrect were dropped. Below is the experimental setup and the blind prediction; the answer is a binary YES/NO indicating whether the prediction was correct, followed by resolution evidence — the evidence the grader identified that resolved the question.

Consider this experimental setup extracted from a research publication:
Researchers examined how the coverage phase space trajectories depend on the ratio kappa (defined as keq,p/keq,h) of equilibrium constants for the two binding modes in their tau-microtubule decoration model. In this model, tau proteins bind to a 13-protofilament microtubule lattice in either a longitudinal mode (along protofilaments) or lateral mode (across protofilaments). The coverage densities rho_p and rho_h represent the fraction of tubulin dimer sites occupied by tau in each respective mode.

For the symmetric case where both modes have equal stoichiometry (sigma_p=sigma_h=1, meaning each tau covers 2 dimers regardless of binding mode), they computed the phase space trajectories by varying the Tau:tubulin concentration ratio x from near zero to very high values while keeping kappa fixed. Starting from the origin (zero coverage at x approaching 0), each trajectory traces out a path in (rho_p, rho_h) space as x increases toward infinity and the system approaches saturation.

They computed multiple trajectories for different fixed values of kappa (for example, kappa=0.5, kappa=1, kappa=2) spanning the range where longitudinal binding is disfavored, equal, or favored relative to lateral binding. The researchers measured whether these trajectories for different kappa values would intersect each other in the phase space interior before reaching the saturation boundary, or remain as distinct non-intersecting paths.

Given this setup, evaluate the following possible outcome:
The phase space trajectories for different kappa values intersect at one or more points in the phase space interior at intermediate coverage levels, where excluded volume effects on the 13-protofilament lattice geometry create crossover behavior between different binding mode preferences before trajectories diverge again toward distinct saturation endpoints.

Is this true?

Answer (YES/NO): NO